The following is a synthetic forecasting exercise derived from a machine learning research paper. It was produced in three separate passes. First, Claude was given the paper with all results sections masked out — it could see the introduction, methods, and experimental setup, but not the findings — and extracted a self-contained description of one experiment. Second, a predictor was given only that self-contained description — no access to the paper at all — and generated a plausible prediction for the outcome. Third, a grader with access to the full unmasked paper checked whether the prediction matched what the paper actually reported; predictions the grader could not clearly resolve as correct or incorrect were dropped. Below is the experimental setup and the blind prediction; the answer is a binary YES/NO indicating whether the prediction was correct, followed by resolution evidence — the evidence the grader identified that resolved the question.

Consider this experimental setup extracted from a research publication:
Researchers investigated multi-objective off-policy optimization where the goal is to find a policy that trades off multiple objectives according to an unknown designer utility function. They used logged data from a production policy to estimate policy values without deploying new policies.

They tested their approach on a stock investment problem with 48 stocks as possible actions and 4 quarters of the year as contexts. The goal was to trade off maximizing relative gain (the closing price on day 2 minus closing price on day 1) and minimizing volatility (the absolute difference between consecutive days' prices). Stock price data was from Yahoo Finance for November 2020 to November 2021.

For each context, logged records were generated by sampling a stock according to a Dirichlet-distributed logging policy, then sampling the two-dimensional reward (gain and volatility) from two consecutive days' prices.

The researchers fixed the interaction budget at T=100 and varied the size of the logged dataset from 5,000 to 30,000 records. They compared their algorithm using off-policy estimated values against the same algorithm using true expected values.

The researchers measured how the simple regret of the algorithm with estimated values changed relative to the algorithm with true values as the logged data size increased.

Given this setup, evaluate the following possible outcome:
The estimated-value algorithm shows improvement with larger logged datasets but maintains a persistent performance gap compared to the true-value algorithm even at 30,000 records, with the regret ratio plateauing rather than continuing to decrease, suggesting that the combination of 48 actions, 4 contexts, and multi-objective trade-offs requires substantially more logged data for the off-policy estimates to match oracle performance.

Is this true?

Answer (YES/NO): NO